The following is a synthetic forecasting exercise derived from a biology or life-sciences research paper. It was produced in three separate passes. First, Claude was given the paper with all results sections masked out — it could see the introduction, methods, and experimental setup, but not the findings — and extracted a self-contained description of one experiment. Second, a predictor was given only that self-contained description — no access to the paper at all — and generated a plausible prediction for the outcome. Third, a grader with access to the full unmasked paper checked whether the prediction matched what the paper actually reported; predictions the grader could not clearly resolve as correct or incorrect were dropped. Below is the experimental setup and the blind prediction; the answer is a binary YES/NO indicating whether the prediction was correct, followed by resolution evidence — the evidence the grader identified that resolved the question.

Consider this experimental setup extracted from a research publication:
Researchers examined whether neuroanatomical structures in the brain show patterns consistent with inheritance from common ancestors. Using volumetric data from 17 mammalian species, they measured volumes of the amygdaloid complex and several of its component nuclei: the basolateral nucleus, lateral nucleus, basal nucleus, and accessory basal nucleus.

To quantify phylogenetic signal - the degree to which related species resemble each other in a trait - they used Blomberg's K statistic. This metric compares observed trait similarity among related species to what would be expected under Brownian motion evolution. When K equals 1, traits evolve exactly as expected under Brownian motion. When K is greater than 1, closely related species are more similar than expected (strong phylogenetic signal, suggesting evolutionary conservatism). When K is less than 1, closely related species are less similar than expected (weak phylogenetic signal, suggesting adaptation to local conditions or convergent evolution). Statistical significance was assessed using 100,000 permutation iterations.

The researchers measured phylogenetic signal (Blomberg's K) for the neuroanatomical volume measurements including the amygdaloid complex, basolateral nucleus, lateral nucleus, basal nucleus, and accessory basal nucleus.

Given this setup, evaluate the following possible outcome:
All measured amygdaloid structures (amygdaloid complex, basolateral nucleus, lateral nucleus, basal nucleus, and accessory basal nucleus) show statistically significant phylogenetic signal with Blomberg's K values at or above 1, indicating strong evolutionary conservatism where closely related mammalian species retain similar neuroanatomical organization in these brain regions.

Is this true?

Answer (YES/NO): YES